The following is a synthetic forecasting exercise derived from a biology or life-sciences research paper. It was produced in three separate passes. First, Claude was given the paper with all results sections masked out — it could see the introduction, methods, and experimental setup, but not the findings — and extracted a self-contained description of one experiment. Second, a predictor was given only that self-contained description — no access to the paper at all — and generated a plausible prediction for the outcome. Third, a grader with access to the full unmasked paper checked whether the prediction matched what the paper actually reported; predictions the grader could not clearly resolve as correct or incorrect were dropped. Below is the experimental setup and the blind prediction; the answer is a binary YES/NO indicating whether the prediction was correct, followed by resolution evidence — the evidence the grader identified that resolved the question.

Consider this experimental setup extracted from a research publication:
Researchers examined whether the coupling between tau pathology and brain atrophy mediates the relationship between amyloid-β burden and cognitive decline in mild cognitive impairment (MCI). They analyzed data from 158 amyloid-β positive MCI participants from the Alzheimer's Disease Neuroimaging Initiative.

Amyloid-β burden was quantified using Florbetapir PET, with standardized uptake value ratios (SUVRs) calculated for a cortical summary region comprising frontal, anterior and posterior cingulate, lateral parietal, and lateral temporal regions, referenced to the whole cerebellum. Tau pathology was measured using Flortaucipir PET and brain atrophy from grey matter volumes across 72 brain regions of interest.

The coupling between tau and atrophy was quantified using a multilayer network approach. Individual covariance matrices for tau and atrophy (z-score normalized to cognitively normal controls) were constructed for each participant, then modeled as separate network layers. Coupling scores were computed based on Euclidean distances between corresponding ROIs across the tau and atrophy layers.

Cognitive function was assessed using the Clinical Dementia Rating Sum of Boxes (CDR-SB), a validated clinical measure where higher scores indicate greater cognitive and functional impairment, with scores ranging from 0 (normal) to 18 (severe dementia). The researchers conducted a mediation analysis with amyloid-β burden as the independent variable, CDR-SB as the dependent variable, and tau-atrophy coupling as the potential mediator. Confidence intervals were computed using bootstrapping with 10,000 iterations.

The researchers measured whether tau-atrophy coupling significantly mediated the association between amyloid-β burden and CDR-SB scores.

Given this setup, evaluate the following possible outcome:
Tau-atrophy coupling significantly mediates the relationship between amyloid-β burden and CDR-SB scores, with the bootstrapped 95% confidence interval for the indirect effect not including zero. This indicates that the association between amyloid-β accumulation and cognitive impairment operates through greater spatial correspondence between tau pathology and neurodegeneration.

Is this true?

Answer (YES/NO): YES